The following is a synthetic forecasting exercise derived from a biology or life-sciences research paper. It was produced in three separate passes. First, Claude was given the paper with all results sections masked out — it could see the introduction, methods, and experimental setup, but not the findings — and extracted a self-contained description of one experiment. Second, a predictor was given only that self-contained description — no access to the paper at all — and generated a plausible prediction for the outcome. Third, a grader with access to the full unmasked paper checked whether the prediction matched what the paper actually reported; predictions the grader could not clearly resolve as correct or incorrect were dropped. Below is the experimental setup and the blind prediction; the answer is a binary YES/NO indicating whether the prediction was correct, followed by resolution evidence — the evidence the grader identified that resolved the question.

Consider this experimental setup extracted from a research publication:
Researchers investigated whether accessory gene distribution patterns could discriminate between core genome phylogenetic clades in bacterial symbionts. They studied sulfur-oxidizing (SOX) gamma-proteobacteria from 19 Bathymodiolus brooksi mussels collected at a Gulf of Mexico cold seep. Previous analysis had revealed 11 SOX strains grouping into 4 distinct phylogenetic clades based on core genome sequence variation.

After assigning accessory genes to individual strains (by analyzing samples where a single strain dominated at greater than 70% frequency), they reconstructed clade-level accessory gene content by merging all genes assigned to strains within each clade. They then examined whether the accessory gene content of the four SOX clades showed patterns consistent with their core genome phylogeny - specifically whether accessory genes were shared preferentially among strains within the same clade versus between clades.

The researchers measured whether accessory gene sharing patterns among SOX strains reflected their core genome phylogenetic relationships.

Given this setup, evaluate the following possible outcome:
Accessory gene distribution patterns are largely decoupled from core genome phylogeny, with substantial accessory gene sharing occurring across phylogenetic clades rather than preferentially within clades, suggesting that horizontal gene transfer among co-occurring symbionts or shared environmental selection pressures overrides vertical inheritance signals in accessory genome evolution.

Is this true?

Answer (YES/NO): NO